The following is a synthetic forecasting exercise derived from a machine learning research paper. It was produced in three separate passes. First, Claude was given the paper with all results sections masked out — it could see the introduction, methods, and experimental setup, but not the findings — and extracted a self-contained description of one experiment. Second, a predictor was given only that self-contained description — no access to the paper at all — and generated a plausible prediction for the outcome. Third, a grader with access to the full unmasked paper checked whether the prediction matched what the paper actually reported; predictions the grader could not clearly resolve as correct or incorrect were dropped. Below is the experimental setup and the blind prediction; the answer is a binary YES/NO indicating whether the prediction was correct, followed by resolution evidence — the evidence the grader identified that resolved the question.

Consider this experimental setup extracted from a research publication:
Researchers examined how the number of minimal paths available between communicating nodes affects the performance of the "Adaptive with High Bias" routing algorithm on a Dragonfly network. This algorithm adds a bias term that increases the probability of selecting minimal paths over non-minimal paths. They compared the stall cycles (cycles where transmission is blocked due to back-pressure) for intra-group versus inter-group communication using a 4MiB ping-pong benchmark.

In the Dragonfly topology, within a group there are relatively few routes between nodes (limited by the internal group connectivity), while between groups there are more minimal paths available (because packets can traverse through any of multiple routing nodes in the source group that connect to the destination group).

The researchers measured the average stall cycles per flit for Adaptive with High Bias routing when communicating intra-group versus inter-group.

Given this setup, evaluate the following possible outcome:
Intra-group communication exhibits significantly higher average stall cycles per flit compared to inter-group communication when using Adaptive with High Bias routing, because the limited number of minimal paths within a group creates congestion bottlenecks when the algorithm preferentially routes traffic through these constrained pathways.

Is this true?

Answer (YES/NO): YES